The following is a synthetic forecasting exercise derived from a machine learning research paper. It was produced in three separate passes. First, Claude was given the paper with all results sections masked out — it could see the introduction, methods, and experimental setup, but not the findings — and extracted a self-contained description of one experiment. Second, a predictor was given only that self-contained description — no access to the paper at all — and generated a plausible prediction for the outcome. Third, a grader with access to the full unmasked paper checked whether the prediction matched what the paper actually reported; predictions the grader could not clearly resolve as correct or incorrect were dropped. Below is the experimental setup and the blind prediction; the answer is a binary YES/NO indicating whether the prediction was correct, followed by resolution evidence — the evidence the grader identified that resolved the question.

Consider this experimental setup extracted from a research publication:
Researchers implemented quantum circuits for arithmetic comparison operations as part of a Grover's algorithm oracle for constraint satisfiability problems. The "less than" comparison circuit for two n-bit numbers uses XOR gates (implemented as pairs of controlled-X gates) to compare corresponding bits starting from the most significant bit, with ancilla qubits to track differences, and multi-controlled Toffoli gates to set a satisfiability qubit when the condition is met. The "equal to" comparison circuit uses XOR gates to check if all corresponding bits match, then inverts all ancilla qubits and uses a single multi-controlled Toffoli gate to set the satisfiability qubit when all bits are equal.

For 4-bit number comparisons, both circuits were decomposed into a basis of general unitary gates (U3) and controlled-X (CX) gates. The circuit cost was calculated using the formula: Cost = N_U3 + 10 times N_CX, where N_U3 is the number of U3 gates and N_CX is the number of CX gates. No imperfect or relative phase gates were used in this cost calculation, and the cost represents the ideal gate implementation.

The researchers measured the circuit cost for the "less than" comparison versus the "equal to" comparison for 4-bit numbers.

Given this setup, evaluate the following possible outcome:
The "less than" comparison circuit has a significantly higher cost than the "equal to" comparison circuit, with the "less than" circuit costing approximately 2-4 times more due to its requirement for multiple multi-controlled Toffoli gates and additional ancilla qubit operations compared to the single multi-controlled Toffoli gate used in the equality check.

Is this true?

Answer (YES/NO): YES